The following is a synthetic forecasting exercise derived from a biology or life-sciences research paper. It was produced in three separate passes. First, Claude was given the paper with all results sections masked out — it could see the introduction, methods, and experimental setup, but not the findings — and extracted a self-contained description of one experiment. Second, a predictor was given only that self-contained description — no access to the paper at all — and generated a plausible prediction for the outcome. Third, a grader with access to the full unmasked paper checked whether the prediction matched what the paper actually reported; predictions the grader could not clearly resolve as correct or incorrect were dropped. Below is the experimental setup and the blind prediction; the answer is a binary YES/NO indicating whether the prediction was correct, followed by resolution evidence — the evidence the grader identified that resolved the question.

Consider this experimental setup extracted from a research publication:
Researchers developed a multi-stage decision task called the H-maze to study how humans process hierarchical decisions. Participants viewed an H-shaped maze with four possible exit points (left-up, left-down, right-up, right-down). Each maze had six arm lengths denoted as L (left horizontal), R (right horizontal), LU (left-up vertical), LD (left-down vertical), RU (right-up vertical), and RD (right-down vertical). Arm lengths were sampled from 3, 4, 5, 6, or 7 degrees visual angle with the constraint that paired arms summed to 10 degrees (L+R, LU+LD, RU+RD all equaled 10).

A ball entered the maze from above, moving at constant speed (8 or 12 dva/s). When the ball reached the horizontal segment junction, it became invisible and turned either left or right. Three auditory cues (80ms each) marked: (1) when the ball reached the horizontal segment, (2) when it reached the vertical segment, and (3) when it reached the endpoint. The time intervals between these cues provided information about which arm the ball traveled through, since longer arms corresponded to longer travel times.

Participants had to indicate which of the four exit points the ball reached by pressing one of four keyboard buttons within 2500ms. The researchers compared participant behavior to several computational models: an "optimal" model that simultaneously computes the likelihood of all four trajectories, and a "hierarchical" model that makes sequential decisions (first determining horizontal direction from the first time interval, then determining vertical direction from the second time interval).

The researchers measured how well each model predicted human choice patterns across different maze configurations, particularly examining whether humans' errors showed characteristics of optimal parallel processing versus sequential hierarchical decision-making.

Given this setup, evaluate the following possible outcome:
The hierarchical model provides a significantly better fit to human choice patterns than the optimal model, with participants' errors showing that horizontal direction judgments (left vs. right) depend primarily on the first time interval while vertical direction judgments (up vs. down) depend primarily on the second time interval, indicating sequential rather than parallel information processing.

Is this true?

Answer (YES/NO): NO